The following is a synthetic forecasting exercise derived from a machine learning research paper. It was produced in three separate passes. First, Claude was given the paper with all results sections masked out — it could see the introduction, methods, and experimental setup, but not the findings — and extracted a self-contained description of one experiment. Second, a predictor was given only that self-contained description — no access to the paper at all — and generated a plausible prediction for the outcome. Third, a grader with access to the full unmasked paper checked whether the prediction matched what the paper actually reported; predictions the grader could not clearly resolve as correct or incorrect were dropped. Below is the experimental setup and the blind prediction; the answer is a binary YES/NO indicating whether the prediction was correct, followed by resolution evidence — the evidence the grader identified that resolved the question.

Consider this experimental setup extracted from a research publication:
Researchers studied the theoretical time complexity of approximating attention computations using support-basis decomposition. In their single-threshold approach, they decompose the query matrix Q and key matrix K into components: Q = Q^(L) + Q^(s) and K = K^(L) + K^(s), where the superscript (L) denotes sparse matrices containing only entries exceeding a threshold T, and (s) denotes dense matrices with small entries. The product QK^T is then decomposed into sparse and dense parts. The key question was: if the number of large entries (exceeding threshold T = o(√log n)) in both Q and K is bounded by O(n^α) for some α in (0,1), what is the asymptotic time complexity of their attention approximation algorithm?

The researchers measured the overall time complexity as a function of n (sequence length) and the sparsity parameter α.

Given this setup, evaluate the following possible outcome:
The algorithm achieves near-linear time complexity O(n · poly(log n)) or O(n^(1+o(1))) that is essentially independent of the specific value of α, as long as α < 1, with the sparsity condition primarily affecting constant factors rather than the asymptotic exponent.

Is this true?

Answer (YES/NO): NO